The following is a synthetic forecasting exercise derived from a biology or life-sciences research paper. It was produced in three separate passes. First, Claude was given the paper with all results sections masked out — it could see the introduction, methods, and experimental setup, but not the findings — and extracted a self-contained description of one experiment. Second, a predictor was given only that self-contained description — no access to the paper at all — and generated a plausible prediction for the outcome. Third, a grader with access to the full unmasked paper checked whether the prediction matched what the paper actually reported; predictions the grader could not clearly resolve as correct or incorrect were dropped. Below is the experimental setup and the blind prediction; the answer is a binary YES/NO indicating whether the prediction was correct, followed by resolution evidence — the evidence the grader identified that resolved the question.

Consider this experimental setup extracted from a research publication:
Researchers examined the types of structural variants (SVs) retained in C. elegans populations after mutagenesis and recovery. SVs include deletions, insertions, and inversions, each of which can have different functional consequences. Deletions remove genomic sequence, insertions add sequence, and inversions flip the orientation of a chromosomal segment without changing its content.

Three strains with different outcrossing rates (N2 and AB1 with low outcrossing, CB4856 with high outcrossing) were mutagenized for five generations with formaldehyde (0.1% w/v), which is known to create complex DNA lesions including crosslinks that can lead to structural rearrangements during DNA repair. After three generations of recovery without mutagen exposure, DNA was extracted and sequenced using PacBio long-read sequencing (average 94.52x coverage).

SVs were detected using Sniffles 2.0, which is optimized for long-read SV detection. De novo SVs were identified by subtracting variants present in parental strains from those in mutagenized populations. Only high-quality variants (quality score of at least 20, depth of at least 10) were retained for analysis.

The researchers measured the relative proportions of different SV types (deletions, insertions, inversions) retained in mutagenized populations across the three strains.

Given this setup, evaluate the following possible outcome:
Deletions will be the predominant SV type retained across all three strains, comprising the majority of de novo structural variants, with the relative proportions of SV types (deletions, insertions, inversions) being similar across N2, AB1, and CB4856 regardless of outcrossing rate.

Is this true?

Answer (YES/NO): NO